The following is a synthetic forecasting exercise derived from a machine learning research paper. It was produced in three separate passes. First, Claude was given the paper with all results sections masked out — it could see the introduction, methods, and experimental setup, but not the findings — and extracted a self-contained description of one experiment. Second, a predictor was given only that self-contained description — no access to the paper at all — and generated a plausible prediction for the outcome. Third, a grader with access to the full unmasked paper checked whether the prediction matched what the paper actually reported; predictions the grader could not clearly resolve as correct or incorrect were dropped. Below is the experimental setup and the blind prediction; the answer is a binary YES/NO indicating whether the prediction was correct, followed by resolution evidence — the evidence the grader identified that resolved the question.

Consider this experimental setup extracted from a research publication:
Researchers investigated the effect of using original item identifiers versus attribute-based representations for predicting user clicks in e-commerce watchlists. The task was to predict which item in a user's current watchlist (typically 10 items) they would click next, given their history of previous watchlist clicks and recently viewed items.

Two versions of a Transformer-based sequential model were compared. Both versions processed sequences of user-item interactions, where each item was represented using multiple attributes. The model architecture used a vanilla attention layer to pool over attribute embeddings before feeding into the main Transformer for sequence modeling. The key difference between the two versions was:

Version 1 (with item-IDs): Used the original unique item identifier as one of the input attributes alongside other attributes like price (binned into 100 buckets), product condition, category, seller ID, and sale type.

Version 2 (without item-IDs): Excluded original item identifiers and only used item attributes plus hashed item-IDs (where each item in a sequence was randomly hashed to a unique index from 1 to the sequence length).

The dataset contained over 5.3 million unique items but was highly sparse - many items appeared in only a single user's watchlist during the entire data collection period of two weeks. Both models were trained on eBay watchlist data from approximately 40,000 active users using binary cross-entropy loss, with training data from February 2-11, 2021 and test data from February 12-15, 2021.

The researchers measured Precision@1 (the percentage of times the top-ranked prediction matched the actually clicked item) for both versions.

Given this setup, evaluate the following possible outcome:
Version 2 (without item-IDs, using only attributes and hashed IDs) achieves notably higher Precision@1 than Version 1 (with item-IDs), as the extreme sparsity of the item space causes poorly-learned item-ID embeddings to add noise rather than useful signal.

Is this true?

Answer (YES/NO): YES